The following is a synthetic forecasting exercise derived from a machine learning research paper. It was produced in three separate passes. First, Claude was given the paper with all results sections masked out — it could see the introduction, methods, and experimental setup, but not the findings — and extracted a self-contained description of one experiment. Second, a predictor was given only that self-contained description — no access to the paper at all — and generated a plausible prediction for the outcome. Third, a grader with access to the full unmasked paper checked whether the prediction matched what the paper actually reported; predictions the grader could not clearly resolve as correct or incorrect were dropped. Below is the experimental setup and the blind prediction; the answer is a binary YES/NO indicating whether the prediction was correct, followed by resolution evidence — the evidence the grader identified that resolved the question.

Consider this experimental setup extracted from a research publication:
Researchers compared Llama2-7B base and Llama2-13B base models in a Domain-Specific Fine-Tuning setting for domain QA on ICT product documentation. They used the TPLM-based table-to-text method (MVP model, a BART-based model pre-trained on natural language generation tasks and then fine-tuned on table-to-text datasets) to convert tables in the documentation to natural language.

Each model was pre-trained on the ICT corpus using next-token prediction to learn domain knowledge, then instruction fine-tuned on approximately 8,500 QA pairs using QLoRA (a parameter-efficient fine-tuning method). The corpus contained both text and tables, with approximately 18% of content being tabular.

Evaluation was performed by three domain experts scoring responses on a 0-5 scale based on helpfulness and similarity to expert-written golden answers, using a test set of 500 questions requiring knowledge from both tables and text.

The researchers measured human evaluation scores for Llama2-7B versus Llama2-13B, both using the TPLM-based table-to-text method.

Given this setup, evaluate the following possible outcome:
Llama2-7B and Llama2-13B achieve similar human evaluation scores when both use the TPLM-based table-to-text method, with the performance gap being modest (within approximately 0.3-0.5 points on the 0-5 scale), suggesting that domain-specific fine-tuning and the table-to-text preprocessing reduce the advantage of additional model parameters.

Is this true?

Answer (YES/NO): NO